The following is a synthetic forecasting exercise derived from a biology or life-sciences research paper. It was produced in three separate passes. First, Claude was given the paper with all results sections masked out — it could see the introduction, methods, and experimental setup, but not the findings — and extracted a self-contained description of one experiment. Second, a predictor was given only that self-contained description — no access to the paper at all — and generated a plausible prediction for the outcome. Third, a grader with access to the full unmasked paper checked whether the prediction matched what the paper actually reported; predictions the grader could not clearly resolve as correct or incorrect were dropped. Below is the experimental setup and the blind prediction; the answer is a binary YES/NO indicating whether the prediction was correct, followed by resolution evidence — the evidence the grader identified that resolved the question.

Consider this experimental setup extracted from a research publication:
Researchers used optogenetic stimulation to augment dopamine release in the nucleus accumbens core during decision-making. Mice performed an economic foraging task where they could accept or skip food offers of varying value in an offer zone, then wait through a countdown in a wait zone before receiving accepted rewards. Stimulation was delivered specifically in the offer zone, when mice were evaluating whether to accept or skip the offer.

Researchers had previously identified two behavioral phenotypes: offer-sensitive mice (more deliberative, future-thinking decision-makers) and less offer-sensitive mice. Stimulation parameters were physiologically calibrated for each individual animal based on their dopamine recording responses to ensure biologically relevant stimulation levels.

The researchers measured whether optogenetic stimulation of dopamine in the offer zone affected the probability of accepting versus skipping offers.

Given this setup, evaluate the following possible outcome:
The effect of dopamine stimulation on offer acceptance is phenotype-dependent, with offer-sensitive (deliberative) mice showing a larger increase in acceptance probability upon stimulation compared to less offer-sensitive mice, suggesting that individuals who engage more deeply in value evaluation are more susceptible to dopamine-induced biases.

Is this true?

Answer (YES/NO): NO